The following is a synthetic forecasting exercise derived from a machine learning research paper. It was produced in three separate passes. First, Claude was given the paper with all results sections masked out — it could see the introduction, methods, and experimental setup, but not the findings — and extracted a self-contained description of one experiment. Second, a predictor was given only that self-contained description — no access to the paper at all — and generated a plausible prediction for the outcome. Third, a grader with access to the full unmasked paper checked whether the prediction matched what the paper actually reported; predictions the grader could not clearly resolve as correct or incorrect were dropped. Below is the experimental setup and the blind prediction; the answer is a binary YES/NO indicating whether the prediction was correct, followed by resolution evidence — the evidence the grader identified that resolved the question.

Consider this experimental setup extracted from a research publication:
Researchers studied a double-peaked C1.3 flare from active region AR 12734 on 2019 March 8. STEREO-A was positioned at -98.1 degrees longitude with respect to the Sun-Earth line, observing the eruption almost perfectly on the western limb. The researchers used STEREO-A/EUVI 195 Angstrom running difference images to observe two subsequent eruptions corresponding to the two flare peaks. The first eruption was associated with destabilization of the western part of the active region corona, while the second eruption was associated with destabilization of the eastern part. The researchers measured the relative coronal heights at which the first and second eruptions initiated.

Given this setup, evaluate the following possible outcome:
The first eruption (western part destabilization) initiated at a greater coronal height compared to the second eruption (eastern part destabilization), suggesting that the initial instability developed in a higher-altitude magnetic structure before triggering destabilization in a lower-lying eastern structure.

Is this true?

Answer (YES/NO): NO